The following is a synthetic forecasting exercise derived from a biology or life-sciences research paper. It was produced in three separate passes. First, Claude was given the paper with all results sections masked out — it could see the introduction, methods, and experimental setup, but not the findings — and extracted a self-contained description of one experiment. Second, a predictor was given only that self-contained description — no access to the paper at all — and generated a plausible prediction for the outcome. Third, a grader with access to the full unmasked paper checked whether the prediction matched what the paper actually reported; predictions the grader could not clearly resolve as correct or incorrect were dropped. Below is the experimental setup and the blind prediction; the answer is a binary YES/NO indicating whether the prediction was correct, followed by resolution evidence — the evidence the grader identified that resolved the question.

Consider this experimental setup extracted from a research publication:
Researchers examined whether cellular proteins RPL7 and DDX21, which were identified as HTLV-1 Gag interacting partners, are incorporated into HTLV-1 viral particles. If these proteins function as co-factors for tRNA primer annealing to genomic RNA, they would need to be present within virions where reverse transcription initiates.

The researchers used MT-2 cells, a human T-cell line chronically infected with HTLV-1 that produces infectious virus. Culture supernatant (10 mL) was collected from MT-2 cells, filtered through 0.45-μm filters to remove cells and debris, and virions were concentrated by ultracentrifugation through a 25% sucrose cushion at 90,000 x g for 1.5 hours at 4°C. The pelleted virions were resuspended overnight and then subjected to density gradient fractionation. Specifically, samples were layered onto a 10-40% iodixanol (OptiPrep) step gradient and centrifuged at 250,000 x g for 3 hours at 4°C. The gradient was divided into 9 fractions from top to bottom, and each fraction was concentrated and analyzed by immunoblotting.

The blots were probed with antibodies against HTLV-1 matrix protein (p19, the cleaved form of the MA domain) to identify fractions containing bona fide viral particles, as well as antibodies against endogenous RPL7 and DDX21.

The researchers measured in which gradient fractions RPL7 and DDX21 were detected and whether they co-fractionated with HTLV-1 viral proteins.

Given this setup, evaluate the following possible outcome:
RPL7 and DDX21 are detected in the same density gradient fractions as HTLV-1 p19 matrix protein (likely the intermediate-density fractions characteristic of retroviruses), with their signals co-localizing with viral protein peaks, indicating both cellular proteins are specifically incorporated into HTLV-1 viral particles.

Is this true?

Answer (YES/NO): YES